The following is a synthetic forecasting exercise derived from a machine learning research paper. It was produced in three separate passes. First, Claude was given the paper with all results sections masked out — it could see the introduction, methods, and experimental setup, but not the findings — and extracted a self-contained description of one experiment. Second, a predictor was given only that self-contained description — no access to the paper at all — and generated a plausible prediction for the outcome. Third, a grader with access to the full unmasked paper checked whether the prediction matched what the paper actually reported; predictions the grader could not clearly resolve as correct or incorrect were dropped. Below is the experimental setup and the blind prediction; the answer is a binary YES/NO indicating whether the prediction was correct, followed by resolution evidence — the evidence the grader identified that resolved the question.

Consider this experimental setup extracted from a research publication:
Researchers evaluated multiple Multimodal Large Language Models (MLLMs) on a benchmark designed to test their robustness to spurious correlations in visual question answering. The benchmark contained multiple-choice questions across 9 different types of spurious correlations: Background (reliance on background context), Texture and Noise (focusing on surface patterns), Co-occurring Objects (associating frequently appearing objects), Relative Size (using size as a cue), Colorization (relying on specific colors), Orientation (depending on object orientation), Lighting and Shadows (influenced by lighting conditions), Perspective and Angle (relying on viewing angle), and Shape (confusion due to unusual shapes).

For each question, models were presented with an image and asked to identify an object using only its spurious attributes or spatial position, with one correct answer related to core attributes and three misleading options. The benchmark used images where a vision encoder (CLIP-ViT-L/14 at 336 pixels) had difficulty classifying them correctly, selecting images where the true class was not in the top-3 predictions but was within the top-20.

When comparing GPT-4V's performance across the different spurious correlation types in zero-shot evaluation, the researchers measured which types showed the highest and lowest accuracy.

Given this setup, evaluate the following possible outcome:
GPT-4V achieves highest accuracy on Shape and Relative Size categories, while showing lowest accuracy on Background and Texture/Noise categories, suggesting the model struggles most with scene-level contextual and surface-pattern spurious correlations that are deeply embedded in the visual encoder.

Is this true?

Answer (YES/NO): NO